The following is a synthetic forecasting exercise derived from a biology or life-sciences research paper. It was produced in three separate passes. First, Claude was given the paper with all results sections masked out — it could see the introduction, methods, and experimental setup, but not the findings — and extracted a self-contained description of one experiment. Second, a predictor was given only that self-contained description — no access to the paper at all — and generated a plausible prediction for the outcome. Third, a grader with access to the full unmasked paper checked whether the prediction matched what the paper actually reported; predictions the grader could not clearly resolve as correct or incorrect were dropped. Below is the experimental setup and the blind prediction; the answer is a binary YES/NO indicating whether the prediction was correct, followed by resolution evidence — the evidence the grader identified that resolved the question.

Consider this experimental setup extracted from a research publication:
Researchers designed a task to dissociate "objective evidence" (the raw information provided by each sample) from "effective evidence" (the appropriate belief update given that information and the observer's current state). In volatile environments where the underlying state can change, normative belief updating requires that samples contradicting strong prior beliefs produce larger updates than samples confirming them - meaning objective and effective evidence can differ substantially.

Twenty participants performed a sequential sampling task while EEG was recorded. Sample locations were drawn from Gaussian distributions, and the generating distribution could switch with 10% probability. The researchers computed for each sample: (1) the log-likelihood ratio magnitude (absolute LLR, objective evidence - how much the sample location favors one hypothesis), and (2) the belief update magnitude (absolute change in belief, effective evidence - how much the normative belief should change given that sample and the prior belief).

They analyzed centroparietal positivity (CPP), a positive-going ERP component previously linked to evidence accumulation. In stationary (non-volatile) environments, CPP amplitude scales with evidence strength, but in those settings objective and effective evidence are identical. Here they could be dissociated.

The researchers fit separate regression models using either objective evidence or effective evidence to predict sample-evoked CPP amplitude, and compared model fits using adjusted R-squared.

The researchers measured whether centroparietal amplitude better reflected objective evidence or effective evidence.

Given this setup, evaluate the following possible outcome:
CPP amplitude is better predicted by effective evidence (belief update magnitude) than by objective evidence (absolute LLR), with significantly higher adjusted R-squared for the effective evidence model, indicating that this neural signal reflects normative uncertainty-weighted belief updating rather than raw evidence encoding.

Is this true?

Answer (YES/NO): YES